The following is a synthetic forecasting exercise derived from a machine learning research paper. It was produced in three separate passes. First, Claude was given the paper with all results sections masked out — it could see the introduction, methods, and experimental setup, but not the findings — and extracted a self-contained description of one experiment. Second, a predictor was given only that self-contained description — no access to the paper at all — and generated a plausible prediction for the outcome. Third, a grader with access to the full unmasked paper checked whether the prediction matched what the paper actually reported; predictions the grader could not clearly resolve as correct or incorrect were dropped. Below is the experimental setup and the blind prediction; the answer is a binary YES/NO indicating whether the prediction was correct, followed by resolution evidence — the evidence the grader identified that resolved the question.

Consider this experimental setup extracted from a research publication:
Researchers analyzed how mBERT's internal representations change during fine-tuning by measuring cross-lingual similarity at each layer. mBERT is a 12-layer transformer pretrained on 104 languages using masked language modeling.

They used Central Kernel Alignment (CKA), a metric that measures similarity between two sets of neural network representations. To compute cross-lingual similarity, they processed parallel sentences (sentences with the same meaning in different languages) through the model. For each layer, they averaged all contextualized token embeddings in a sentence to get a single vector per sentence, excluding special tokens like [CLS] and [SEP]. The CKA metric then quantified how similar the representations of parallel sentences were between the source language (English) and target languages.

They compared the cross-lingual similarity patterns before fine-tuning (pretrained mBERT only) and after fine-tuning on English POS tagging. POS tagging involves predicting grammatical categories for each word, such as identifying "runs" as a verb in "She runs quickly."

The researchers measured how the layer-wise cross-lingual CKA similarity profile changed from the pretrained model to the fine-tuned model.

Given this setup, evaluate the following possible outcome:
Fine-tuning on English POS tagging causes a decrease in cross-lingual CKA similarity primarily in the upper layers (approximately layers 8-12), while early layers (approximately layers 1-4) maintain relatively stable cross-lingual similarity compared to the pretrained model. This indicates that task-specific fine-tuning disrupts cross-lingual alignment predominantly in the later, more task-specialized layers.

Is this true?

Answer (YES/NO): NO